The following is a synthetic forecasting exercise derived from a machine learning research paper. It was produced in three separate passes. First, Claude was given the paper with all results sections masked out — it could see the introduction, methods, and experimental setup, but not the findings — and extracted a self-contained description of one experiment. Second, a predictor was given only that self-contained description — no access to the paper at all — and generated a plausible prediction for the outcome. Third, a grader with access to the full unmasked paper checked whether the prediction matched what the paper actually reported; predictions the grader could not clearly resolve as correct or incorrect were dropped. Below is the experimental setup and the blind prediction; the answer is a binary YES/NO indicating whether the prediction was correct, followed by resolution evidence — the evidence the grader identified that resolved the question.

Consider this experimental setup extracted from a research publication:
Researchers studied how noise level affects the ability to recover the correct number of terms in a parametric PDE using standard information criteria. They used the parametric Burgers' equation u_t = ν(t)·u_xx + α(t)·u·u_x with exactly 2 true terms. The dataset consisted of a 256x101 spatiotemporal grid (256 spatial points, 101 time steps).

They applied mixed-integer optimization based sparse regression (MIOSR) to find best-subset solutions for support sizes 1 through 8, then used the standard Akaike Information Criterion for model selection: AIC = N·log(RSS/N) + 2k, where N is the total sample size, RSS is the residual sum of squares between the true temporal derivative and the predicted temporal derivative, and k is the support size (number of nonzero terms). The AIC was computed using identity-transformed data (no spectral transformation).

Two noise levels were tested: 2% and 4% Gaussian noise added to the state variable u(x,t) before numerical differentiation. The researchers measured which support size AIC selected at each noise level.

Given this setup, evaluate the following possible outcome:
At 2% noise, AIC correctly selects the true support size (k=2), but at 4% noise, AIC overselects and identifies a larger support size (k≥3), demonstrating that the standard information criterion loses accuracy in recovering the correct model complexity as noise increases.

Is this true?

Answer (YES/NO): NO